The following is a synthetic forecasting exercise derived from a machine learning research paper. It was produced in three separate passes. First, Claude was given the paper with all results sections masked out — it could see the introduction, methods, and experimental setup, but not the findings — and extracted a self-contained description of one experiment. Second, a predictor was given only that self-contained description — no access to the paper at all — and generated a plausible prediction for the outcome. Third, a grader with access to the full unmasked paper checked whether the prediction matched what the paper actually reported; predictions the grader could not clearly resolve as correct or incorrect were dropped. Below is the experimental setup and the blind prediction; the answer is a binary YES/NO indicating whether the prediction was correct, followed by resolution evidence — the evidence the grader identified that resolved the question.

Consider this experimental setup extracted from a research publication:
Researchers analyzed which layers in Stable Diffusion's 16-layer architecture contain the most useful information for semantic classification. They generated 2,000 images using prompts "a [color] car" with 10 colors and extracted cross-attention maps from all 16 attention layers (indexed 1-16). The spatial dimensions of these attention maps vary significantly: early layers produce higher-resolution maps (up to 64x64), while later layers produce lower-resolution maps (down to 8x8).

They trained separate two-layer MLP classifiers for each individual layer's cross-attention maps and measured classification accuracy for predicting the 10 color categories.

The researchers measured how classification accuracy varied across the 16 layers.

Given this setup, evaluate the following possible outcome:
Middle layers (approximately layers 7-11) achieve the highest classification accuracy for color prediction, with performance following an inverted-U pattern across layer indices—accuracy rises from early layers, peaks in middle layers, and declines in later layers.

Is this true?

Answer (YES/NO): NO